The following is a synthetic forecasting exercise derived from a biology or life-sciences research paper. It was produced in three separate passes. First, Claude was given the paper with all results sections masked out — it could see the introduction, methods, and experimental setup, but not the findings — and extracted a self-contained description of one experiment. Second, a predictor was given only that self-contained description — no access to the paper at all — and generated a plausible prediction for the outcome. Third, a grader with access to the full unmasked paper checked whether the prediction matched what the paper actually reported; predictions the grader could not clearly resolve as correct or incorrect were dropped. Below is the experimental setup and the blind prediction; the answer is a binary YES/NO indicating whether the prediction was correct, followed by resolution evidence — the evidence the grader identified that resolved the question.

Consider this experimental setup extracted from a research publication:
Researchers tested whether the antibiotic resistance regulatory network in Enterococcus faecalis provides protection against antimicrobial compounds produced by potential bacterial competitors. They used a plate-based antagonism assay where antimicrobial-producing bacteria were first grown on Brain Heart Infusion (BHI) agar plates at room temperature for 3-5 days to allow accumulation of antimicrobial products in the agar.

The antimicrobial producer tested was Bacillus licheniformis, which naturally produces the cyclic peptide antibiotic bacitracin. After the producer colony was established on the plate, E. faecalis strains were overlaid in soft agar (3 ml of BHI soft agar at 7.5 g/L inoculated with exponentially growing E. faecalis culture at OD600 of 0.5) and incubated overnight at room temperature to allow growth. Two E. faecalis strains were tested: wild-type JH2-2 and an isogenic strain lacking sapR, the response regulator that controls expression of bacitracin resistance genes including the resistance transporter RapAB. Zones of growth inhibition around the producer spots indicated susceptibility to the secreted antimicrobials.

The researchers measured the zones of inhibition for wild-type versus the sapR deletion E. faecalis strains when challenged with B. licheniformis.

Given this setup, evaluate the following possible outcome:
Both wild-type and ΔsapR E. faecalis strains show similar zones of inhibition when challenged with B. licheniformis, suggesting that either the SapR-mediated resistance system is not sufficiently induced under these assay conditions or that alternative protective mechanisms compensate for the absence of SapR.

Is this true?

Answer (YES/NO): NO